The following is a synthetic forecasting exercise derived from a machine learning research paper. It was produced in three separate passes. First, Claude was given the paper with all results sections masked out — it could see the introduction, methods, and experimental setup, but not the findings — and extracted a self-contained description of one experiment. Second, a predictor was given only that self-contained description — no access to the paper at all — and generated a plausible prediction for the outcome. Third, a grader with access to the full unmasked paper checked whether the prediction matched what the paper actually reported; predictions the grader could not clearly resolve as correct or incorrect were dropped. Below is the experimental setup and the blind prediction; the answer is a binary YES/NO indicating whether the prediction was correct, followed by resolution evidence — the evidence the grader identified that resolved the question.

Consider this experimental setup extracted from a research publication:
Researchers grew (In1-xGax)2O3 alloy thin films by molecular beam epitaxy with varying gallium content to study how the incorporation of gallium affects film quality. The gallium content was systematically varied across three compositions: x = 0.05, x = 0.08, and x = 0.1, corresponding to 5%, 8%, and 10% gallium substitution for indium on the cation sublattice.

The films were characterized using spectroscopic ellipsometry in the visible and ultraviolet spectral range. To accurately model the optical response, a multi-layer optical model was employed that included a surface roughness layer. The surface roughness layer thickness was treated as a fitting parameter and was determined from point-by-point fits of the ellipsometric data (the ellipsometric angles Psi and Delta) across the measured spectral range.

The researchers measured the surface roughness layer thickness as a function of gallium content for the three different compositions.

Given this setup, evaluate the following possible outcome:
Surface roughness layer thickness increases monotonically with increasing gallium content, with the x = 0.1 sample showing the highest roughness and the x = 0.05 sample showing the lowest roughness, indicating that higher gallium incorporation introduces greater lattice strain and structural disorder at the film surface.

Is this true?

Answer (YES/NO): YES